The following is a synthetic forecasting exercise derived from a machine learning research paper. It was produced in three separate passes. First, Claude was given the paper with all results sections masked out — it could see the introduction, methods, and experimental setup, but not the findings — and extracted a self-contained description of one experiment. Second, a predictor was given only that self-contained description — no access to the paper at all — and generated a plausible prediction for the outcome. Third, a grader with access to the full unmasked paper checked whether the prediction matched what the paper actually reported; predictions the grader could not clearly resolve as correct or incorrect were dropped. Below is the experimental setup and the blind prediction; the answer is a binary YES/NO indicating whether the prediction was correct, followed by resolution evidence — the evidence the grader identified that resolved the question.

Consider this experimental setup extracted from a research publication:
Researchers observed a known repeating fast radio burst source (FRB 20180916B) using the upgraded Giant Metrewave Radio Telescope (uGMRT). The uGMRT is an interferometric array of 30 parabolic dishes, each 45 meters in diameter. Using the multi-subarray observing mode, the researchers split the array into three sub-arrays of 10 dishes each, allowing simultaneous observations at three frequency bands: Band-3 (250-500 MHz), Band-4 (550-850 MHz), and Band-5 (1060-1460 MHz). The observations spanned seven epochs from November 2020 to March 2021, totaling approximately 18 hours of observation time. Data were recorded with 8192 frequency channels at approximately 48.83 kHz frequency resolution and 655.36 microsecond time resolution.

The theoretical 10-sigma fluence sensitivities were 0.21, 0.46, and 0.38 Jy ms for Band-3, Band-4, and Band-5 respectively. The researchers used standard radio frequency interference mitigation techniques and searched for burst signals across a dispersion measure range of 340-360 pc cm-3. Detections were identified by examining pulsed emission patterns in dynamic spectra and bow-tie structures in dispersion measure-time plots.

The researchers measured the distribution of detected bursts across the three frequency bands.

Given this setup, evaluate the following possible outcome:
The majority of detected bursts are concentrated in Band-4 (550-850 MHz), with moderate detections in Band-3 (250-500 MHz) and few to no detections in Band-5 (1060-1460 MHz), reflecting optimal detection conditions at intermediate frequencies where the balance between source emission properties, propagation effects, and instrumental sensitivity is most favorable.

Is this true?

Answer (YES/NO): NO